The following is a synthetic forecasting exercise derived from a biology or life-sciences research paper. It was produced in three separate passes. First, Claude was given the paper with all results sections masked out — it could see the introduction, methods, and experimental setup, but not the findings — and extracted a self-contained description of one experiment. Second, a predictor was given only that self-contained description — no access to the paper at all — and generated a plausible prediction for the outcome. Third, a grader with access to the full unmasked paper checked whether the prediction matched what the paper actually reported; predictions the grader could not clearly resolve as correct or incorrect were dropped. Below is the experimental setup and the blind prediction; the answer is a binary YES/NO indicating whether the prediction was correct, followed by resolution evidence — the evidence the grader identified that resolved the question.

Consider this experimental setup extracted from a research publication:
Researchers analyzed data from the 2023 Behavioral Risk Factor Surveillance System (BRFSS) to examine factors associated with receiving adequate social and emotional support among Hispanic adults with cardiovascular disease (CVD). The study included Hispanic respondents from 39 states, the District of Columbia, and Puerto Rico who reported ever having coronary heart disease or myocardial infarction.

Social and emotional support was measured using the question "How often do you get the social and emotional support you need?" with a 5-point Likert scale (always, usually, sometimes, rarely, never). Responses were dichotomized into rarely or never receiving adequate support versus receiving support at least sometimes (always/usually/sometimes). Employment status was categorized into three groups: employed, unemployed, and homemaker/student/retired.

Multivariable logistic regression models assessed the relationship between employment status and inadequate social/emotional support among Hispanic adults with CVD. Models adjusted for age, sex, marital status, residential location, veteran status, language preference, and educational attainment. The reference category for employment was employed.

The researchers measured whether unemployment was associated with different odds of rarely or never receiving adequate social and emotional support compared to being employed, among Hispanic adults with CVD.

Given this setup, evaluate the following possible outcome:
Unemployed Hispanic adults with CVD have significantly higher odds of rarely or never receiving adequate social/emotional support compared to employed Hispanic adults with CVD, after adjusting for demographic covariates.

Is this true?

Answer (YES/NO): NO